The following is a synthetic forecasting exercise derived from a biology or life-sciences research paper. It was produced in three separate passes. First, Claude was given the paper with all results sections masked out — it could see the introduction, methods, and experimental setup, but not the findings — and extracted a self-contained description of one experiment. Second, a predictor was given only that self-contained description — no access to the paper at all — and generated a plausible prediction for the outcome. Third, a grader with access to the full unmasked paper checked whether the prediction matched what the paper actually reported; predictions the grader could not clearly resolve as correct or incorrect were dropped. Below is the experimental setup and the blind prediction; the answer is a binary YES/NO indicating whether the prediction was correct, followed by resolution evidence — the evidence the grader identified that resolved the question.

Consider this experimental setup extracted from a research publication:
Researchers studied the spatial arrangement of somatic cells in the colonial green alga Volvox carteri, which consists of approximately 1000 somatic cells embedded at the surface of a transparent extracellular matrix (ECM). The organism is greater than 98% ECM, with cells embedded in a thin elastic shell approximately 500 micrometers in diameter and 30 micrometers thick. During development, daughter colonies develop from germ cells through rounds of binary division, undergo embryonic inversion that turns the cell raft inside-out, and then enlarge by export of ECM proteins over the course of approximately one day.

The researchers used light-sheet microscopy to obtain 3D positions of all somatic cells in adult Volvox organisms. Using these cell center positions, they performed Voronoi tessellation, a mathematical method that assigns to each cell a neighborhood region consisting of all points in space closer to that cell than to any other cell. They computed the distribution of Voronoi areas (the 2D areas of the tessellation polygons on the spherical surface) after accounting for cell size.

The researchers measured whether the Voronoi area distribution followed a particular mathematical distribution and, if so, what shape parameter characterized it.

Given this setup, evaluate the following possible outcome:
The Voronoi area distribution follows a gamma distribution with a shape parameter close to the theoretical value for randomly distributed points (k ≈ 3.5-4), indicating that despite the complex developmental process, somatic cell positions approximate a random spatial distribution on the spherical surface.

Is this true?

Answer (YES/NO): NO